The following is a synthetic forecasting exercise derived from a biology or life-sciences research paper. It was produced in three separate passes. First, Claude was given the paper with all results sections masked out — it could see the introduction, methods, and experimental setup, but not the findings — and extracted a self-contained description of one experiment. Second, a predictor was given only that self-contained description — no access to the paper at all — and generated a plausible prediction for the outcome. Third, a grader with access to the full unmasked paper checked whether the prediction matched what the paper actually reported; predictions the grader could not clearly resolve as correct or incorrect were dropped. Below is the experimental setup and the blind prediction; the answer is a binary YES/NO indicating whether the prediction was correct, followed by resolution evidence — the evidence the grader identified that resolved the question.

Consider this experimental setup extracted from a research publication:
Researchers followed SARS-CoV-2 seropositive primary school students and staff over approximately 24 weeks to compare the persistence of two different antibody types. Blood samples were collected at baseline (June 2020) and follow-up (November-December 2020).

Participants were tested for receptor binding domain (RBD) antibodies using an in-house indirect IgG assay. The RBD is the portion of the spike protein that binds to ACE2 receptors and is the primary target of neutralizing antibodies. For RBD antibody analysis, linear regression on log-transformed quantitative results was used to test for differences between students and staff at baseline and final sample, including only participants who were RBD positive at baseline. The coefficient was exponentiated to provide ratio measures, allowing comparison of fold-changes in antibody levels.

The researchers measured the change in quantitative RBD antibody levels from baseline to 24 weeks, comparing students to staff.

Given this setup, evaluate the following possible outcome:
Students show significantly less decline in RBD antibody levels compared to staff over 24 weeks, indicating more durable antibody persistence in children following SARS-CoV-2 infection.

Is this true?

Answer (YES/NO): NO